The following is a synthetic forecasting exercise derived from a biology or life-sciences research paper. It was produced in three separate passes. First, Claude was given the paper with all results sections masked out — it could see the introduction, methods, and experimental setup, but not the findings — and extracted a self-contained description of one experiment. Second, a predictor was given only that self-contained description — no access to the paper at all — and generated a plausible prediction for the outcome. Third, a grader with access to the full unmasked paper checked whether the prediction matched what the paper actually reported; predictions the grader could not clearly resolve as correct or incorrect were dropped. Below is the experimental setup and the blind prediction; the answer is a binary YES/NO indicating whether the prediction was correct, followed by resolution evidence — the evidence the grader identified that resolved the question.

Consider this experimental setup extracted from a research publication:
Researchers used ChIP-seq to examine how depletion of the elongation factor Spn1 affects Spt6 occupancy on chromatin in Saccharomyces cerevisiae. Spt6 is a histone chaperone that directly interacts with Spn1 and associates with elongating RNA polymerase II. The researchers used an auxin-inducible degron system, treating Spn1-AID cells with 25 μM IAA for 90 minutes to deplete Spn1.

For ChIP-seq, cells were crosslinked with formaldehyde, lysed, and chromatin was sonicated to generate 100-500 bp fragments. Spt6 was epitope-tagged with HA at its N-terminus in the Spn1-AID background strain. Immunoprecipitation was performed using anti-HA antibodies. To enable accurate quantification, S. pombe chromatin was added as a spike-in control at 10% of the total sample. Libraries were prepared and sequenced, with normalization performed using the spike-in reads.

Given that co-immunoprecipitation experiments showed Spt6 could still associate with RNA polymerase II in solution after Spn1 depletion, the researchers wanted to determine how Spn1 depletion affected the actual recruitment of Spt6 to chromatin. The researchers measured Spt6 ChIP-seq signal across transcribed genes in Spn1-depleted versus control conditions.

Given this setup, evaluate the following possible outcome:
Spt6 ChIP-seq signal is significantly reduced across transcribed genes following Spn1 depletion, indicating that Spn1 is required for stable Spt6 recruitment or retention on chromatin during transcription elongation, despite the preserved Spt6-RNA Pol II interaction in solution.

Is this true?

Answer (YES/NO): YES